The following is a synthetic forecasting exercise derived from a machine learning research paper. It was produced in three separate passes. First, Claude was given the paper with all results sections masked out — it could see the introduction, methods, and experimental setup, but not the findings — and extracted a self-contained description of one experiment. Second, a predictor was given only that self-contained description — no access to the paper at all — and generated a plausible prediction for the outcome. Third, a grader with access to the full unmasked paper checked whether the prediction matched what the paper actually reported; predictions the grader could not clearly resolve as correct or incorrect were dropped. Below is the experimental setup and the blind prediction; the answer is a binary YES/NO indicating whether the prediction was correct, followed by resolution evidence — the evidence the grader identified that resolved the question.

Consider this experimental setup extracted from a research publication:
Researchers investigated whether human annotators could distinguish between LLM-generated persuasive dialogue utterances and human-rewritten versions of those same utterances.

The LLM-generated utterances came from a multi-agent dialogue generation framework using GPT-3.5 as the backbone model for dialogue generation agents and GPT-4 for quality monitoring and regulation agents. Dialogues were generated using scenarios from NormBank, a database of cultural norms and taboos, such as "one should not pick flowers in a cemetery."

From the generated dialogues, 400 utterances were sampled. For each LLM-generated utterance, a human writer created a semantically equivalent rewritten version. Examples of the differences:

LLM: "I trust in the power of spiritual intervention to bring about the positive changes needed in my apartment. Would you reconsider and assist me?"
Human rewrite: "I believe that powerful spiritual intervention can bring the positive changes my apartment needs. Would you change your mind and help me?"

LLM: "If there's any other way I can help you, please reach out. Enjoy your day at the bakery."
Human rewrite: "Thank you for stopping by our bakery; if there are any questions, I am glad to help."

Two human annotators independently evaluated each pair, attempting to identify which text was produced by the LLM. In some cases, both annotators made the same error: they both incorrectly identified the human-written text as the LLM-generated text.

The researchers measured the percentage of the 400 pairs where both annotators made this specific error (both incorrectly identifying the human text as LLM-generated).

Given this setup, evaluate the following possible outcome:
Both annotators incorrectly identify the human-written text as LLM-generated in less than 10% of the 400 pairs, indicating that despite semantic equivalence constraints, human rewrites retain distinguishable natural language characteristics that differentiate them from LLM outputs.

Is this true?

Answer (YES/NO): NO